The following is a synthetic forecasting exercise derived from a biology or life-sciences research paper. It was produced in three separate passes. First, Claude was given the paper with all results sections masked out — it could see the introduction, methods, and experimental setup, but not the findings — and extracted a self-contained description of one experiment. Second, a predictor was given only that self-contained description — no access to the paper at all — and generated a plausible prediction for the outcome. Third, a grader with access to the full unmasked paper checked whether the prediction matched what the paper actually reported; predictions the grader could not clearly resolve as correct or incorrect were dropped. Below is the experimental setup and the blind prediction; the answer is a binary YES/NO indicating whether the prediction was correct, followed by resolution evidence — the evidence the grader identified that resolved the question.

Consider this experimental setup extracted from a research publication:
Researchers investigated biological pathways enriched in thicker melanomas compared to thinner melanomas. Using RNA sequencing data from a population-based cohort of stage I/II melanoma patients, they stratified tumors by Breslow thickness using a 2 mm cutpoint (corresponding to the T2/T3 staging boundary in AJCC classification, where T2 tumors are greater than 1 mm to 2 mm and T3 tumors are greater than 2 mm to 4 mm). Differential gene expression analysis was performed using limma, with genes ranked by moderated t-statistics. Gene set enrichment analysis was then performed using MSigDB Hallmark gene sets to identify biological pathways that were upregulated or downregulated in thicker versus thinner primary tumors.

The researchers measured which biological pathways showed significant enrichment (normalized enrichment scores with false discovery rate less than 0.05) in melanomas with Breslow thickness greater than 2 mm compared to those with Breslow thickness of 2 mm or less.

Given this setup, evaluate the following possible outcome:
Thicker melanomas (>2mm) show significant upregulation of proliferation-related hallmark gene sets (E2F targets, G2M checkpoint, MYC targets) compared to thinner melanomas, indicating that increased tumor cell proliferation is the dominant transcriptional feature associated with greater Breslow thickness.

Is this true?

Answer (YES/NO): YES